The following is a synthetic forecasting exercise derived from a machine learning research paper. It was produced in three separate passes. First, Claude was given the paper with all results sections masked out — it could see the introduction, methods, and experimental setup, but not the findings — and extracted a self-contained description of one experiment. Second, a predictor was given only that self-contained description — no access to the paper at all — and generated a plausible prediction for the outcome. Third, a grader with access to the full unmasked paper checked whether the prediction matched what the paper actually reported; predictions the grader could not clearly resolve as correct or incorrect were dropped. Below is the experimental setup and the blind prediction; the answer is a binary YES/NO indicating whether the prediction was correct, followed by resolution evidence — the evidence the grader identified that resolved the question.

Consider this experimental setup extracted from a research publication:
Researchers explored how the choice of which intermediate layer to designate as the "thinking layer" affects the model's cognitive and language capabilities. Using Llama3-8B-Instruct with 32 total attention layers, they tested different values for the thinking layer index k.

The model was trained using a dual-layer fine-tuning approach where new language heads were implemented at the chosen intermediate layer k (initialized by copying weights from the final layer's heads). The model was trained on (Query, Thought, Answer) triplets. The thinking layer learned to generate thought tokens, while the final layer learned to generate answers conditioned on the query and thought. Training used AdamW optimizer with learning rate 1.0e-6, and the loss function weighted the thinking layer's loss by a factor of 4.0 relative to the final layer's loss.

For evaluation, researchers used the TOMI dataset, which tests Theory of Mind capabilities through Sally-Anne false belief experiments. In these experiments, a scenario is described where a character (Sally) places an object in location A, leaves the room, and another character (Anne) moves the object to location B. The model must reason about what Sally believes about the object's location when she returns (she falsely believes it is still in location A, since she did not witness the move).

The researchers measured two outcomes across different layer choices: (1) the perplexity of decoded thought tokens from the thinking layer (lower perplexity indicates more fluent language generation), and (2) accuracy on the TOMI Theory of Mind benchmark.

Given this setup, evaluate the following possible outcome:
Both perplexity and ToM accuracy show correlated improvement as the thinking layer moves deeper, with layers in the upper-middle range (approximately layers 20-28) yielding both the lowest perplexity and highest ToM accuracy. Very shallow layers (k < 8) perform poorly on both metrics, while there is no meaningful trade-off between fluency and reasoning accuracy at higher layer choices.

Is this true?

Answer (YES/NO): NO